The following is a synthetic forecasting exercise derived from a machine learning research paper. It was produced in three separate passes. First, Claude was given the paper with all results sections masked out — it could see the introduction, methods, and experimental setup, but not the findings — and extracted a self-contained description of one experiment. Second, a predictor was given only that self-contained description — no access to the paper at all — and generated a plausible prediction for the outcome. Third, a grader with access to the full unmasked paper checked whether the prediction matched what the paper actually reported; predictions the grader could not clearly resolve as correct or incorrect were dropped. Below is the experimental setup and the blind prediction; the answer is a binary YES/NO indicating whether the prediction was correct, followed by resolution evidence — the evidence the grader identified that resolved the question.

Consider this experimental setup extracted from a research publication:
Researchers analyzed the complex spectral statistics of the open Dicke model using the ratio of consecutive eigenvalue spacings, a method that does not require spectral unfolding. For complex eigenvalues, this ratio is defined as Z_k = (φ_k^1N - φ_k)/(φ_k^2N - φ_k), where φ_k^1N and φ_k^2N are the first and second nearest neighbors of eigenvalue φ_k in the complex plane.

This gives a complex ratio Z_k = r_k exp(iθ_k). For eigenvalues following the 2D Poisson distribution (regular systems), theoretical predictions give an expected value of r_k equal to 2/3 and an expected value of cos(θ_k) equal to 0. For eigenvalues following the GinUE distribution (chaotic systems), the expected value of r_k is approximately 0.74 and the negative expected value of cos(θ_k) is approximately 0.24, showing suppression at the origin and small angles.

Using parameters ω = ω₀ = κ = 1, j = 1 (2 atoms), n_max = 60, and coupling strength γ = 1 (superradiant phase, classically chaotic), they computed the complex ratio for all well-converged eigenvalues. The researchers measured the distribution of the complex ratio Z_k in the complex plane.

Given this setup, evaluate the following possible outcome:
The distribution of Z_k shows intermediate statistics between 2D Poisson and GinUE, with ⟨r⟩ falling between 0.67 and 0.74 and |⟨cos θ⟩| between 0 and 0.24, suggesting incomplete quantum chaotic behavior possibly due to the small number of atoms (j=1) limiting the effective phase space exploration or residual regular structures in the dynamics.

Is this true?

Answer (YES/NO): NO